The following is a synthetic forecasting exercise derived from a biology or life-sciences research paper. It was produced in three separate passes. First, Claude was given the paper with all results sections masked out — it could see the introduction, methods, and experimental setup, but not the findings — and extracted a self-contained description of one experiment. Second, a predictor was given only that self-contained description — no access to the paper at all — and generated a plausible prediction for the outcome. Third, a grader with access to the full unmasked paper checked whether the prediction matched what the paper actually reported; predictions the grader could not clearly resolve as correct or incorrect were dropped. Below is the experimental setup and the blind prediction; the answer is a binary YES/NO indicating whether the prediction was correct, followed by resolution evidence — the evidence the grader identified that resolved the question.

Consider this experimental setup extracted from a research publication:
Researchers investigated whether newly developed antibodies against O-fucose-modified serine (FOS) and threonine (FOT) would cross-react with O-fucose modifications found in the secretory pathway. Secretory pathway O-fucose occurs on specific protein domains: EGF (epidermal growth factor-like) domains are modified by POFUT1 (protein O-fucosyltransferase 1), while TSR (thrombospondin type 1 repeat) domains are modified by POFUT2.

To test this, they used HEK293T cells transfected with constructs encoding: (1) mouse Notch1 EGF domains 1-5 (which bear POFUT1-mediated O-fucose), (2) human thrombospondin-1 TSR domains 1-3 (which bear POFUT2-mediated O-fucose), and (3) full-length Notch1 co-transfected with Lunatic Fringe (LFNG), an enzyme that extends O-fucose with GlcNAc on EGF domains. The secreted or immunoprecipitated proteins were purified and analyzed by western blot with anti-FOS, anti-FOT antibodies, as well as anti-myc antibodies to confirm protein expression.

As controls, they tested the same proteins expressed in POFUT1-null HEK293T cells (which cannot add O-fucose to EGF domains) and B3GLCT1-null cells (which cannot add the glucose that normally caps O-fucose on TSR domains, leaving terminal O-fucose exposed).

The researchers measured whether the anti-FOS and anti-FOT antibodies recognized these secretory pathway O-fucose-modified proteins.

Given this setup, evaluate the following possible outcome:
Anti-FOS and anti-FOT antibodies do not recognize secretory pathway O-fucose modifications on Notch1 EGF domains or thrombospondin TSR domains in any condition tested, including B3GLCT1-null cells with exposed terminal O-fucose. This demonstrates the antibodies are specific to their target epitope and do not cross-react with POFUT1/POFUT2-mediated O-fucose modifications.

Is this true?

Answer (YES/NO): NO